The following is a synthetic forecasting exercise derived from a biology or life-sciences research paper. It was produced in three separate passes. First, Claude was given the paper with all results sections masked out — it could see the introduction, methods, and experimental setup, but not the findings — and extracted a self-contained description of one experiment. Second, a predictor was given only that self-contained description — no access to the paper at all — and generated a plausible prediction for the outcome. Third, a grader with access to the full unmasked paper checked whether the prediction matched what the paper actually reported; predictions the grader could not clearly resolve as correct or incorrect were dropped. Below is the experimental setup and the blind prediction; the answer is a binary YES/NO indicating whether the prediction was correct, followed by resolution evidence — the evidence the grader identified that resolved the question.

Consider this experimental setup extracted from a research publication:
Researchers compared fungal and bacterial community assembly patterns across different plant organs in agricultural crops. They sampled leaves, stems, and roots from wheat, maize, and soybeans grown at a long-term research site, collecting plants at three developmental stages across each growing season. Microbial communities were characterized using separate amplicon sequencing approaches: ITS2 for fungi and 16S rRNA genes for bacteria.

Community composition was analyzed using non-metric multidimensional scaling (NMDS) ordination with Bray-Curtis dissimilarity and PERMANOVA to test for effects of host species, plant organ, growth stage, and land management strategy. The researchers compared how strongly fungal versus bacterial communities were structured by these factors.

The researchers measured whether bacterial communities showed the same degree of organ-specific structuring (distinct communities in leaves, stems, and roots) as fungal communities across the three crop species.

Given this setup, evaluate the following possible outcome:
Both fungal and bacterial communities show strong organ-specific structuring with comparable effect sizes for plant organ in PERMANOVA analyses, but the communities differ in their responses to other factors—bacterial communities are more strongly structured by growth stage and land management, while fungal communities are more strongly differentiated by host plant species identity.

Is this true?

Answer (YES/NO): NO